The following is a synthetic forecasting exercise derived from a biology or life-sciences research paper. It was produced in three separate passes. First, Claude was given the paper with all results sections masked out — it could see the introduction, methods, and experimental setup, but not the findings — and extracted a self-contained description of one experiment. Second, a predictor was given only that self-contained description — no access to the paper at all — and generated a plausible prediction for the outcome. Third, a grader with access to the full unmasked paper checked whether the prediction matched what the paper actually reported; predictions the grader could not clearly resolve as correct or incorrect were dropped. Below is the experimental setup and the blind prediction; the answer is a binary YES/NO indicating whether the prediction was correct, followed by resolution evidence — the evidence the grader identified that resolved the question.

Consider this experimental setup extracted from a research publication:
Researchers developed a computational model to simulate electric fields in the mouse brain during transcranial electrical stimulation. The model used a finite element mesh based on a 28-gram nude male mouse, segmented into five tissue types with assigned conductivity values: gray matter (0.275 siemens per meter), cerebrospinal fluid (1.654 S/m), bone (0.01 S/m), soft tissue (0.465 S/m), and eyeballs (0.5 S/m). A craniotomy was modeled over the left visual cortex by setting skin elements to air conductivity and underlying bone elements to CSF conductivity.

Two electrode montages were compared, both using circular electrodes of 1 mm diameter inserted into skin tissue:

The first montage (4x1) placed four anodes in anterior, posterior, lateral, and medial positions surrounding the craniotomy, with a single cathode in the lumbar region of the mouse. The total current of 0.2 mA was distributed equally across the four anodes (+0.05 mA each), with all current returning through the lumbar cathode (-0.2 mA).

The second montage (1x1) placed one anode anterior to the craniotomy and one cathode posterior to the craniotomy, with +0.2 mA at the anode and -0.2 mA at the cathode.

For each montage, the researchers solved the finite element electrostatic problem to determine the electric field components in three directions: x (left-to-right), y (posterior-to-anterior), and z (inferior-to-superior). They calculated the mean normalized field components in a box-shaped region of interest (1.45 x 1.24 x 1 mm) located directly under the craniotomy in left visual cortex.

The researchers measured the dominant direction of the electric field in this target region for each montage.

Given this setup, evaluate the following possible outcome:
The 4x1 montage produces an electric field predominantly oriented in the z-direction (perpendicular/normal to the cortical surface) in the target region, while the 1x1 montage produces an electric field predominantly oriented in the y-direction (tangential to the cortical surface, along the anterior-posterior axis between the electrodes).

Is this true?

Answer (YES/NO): YES